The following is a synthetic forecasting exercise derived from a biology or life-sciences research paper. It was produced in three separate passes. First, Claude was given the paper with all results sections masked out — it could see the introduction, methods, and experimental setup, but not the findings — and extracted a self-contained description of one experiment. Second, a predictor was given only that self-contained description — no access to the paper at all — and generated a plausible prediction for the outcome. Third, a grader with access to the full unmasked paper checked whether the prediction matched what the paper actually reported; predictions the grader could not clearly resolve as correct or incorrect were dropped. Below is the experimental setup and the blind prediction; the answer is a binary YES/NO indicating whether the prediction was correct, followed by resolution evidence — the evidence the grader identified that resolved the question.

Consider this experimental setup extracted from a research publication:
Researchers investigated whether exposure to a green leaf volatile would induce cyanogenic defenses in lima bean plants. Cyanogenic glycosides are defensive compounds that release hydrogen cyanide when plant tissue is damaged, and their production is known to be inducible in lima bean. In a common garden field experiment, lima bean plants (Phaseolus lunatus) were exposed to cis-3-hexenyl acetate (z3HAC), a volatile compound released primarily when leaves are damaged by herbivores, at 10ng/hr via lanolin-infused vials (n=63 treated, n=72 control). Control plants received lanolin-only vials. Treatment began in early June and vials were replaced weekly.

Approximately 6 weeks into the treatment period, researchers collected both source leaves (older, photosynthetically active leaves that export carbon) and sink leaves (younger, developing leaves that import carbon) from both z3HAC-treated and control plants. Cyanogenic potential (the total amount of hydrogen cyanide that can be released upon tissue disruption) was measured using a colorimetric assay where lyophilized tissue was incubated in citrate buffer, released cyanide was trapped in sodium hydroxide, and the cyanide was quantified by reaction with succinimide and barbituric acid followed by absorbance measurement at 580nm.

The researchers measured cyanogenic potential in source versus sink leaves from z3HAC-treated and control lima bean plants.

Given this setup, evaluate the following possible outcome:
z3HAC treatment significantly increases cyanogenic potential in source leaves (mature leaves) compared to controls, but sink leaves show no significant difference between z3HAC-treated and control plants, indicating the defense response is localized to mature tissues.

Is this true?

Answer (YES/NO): NO